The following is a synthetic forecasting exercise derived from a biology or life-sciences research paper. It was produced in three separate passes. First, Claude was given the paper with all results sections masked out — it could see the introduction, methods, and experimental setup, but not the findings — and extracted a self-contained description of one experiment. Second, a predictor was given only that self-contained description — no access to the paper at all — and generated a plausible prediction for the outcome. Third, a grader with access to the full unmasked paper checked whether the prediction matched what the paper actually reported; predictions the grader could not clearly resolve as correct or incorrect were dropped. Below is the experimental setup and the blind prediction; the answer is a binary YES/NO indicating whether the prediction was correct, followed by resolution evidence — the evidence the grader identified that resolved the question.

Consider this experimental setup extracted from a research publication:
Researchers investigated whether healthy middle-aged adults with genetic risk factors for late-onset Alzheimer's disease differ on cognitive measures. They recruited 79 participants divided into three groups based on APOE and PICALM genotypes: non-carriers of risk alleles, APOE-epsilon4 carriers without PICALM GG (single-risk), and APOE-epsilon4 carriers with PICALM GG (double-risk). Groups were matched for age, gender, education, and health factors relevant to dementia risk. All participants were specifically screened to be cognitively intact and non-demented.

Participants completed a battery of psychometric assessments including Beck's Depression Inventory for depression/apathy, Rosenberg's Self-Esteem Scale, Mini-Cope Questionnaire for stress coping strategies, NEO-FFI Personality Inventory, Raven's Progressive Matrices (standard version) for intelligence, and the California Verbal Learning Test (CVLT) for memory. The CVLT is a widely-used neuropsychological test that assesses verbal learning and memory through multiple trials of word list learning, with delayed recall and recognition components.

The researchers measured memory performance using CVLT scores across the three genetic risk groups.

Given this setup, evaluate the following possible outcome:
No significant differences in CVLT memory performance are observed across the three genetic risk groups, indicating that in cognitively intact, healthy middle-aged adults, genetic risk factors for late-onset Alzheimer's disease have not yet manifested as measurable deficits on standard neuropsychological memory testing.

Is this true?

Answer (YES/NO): YES